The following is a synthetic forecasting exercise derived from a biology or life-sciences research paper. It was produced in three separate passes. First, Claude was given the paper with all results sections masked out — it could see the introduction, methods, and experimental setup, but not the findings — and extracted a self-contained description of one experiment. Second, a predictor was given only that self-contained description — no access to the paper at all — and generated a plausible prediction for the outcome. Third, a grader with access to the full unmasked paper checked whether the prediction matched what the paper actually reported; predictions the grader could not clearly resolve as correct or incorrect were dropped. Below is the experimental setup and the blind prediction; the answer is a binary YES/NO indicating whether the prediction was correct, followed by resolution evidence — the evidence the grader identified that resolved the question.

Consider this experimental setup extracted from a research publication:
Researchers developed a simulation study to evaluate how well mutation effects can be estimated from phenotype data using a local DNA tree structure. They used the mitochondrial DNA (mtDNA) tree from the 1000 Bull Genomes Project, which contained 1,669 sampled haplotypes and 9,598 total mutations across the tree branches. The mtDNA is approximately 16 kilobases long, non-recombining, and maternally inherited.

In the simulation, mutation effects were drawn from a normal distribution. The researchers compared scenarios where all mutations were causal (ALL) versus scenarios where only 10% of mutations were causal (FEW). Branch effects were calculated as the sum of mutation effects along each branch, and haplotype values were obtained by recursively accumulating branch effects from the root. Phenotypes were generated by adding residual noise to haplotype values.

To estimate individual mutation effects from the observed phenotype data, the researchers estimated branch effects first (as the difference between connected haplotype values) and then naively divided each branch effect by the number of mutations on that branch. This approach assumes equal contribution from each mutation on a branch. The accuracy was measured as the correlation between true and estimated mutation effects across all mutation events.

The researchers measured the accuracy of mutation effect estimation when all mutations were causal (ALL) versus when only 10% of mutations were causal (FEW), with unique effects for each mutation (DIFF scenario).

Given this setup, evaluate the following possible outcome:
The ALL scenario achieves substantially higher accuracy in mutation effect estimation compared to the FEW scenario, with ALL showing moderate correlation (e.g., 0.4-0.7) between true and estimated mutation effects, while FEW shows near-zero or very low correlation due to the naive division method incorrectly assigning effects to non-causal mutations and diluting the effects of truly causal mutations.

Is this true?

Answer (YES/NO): NO